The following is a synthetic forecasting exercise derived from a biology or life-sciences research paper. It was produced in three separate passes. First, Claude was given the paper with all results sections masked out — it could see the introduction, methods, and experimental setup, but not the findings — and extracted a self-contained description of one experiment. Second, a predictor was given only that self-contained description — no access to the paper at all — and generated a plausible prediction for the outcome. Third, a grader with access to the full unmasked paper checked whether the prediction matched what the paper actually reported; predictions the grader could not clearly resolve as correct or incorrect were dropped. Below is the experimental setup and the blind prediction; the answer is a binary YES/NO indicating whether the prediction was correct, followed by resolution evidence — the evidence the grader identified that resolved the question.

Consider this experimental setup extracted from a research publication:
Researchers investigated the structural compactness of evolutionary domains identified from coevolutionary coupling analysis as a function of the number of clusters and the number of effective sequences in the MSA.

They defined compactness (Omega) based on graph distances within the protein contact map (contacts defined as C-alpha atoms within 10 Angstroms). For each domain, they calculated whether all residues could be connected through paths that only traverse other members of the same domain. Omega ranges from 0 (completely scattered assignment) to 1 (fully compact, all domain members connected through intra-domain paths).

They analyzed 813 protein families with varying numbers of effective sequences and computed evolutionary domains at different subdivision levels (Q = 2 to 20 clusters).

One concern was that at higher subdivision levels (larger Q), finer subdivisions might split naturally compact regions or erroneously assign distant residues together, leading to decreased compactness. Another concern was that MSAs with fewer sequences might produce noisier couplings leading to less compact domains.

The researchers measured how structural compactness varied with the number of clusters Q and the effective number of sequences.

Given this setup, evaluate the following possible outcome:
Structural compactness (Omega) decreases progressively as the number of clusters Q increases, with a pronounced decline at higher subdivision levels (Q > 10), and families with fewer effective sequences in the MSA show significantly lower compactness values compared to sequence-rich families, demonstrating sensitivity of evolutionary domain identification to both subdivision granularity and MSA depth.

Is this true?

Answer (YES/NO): NO